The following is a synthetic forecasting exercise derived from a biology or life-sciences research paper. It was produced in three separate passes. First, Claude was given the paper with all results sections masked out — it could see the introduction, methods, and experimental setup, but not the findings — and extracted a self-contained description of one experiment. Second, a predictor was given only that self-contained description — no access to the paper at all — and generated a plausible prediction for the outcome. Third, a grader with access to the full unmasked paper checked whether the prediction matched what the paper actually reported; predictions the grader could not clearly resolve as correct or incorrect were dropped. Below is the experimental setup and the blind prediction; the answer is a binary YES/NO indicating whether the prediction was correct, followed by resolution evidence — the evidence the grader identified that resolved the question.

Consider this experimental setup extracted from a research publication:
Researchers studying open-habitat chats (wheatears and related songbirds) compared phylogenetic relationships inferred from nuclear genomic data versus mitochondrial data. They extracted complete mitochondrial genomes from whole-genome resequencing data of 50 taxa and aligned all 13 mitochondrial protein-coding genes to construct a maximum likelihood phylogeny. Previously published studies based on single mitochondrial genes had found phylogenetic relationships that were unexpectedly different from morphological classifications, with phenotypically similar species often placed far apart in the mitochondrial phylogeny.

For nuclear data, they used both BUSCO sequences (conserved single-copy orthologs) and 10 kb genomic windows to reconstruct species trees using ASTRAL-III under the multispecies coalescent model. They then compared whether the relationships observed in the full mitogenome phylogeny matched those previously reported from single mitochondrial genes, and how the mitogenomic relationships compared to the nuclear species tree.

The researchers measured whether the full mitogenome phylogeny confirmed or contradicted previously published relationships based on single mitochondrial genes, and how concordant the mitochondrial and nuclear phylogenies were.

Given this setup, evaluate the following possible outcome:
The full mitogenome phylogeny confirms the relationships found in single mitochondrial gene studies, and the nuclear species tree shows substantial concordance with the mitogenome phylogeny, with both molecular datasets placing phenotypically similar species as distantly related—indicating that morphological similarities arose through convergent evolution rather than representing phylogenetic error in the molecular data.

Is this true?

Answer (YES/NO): NO